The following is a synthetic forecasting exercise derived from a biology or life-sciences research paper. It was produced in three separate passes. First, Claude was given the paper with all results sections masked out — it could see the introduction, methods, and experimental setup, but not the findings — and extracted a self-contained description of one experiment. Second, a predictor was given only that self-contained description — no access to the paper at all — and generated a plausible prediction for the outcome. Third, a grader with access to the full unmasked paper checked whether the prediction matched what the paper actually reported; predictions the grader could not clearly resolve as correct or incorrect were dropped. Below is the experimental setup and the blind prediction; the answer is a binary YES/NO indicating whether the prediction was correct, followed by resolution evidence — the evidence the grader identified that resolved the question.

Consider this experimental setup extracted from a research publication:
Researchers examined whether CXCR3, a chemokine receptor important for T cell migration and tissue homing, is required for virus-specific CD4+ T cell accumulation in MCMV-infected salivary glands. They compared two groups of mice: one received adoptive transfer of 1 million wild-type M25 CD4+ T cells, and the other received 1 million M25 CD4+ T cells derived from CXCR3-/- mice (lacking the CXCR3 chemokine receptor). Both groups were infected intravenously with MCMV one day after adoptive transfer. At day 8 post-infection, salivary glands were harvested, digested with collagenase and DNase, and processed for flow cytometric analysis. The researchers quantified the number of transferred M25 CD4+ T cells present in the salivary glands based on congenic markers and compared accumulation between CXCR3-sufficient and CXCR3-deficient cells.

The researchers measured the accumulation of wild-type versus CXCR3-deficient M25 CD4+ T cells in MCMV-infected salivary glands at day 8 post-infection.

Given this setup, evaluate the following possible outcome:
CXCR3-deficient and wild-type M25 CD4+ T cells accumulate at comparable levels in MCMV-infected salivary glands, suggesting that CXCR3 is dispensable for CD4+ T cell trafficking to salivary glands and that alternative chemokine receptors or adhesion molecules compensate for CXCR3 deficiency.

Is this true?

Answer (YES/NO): YES